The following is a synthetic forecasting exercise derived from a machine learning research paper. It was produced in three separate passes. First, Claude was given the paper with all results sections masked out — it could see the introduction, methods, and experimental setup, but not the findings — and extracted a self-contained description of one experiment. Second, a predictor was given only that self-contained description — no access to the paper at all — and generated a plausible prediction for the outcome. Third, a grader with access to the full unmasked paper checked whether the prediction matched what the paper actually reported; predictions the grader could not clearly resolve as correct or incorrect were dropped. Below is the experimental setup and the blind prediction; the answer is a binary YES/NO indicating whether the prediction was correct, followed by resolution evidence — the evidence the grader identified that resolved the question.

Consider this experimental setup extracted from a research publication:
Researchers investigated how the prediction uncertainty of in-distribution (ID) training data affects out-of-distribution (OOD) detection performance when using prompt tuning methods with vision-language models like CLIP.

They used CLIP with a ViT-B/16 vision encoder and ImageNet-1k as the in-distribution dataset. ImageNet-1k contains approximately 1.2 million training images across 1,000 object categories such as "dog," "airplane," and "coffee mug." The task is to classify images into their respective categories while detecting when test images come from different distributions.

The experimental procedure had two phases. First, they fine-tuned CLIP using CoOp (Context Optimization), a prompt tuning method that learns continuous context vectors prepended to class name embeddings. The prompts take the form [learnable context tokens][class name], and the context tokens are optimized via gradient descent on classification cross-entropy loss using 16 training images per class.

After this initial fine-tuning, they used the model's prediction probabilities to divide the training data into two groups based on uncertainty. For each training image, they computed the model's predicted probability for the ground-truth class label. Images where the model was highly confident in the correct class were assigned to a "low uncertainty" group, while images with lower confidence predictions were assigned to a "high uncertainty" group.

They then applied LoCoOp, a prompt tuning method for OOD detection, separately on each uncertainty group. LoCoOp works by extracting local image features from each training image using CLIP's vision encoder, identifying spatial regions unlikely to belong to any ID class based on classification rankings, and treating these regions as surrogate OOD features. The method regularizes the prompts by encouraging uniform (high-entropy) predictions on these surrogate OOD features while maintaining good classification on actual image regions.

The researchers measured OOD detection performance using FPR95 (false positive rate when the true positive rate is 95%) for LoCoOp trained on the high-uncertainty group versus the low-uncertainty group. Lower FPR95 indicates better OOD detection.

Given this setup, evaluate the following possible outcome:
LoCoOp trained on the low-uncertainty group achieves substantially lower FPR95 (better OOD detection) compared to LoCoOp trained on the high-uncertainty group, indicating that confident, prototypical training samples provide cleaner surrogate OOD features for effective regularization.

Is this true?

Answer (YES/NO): YES